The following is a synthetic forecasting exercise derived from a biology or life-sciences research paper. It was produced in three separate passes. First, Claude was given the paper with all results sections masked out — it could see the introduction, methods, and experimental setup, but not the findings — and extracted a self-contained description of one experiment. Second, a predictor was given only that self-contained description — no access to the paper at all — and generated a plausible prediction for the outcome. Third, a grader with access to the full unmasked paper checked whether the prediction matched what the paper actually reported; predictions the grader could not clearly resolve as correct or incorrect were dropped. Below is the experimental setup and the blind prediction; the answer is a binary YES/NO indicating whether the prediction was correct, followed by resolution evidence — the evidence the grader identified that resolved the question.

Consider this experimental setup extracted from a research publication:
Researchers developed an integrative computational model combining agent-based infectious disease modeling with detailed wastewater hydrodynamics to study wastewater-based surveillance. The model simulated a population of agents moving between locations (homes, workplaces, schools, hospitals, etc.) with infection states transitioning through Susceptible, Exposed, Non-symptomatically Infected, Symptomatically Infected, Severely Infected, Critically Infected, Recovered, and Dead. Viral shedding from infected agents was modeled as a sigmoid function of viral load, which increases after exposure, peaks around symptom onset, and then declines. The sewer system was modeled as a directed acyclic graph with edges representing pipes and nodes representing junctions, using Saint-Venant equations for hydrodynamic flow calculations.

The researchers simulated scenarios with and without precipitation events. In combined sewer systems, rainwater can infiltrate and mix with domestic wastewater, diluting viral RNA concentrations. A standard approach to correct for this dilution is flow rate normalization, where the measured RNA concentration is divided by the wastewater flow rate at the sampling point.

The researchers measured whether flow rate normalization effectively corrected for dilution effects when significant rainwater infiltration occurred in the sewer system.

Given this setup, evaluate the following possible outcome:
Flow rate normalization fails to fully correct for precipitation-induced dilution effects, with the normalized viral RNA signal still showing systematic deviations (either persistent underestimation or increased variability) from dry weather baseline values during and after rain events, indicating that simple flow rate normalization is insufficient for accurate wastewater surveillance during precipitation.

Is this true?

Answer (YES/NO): NO